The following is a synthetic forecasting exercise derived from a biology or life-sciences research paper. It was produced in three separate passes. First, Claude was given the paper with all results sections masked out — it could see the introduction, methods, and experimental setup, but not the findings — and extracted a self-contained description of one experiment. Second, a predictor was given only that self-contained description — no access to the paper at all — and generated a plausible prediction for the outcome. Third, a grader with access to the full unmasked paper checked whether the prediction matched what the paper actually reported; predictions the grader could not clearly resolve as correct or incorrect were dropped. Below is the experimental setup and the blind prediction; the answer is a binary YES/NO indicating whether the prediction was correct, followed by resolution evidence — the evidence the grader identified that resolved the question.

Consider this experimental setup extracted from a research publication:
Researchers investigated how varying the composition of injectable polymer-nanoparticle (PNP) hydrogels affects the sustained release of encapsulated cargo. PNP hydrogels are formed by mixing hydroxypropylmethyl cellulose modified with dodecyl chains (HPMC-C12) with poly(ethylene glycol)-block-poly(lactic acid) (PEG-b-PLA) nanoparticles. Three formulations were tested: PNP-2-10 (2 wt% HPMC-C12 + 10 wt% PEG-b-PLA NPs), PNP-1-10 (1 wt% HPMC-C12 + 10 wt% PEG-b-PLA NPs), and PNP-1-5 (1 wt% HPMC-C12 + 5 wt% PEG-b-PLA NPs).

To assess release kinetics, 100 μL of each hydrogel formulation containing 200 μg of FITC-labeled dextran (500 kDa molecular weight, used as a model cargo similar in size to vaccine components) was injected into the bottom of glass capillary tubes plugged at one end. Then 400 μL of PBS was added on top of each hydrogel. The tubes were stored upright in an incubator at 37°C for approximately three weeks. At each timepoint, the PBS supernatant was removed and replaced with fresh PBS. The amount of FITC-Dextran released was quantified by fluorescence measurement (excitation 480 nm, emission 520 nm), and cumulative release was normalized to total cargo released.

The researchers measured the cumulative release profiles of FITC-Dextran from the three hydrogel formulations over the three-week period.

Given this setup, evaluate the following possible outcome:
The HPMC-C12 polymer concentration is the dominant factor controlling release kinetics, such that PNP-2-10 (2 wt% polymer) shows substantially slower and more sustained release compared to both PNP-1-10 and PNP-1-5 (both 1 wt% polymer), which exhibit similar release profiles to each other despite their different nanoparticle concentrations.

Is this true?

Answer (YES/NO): NO